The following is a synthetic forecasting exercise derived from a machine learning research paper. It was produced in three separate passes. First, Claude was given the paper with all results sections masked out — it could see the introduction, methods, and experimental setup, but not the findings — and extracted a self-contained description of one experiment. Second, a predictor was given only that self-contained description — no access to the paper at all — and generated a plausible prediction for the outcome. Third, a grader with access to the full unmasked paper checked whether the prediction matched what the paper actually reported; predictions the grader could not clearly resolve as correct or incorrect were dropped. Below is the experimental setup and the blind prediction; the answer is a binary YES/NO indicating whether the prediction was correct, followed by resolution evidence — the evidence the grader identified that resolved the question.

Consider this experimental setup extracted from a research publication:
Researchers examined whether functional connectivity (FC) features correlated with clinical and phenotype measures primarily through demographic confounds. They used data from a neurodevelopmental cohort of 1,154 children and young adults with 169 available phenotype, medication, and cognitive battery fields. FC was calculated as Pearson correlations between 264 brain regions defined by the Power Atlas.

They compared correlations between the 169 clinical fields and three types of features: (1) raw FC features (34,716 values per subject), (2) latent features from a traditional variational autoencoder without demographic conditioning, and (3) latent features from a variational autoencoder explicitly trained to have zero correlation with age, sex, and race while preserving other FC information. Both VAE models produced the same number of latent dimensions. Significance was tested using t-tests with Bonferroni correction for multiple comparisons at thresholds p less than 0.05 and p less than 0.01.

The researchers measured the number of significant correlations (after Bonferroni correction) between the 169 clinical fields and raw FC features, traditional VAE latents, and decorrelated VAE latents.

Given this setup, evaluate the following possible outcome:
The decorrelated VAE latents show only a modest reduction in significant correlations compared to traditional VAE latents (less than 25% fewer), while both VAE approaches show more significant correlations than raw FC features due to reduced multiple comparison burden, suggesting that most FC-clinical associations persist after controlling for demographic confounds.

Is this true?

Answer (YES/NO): NO